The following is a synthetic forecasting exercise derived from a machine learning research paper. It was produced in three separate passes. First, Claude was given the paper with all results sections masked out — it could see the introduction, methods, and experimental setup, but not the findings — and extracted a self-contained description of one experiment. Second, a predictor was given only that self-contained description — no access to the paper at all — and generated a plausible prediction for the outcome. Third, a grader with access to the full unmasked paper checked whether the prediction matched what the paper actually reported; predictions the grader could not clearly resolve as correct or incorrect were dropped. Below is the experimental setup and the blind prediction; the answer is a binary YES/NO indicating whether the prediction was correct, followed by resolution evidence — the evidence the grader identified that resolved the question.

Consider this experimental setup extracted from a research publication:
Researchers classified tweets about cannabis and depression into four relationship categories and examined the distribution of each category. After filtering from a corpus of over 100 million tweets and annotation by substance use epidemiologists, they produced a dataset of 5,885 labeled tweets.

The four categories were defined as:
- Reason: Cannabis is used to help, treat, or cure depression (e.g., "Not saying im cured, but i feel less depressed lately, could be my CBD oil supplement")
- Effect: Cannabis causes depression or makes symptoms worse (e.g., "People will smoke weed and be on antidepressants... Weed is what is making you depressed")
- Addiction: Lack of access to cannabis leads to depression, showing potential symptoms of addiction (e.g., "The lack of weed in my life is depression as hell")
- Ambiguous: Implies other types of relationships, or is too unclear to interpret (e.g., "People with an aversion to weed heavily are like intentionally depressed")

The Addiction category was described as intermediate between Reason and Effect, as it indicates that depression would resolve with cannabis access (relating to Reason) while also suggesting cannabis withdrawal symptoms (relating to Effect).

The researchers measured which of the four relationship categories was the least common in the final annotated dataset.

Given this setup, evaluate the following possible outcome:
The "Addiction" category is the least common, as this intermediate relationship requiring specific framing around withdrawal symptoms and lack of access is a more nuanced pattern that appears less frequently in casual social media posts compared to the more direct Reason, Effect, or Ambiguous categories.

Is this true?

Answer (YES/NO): YES